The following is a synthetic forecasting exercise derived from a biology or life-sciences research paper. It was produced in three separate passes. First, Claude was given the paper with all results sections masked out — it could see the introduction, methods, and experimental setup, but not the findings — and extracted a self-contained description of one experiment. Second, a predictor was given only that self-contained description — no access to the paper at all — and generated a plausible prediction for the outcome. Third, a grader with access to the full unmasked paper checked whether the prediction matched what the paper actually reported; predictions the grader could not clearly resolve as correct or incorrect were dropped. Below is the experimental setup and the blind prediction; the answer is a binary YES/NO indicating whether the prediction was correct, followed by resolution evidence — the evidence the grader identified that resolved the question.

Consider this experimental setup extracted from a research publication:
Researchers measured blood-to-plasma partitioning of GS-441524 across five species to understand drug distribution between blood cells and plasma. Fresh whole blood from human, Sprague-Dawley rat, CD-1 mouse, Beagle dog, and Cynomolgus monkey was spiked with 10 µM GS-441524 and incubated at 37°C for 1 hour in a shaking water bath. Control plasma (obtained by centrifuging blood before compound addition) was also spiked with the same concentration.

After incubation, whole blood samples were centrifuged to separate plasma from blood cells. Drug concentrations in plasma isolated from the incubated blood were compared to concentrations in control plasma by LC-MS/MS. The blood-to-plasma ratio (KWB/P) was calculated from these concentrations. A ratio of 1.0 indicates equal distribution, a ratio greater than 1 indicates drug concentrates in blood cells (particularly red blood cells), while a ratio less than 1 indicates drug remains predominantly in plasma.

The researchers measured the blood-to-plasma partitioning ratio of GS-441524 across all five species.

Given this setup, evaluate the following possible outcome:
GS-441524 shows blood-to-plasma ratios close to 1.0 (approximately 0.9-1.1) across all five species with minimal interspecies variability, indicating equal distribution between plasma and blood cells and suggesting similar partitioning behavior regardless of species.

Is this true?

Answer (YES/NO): NO